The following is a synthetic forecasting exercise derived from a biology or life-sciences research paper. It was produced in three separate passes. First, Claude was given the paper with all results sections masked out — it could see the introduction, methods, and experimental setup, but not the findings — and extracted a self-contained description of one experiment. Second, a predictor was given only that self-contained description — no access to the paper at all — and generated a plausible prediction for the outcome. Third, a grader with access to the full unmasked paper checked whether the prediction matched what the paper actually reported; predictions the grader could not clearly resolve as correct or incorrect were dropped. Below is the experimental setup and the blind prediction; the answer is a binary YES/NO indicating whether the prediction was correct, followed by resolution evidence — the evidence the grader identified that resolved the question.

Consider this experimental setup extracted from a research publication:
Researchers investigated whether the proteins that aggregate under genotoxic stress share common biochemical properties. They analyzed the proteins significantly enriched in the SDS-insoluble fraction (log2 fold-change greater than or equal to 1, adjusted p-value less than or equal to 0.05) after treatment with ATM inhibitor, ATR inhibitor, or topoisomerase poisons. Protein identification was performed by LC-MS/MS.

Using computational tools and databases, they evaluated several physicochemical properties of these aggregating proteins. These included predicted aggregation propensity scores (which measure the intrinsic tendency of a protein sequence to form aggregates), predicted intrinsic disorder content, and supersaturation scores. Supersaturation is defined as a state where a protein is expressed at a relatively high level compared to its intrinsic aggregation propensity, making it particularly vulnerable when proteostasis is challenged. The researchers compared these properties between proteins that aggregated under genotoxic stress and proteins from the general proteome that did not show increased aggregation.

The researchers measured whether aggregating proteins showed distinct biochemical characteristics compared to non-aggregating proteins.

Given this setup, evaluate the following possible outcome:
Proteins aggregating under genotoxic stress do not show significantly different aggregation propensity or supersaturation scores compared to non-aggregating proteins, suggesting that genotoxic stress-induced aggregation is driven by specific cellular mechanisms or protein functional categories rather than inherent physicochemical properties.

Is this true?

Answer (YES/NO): NO